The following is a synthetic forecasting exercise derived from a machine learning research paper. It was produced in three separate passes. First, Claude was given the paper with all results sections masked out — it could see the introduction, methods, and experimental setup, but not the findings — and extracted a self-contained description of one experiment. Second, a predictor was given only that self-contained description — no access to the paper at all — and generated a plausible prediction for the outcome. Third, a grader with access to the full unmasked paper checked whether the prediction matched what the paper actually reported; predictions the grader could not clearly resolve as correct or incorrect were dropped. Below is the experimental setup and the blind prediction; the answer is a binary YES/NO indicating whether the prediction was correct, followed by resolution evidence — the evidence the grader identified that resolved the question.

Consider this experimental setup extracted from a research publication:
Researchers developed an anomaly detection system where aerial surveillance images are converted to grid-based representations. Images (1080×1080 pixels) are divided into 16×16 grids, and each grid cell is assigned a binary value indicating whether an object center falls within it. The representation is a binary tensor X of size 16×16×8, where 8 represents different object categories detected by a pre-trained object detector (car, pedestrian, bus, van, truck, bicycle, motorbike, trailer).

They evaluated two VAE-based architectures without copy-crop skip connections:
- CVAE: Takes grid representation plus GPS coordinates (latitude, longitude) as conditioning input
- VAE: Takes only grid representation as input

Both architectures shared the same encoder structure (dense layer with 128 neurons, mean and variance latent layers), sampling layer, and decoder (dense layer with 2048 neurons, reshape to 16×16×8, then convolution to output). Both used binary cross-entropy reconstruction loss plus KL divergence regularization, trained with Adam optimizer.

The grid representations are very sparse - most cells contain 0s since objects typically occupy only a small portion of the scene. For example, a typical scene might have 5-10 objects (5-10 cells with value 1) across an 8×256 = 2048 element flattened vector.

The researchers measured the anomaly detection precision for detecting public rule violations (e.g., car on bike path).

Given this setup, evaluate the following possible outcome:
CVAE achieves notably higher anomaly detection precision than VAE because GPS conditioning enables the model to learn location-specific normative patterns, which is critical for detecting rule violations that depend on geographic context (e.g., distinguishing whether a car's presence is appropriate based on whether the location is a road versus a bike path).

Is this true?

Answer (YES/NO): NO